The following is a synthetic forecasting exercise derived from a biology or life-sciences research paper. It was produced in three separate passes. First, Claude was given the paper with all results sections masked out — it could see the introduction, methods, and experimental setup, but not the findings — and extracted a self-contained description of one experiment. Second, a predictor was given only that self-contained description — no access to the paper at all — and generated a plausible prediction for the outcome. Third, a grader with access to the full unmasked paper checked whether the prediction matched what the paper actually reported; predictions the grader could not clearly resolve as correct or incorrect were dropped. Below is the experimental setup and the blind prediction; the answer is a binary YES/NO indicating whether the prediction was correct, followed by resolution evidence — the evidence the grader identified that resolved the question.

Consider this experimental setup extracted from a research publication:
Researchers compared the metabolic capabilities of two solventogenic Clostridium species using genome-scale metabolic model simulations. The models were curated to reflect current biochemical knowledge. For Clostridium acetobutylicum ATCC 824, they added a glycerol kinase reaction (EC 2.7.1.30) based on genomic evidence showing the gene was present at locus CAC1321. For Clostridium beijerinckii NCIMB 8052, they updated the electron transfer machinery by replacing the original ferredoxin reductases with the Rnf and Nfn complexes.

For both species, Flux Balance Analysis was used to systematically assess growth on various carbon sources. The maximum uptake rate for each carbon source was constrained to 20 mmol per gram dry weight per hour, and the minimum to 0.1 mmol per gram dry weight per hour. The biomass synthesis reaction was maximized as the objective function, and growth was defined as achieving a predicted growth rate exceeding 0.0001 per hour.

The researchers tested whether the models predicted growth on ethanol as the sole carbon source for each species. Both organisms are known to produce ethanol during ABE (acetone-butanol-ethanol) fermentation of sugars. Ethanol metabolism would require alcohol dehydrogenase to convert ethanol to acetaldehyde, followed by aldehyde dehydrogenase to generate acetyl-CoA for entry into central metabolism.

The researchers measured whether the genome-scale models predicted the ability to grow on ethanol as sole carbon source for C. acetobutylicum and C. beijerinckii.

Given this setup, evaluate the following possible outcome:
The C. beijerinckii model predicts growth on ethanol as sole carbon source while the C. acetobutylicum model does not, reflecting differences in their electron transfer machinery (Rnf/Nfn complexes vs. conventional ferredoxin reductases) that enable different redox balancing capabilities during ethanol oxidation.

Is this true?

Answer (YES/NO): NO